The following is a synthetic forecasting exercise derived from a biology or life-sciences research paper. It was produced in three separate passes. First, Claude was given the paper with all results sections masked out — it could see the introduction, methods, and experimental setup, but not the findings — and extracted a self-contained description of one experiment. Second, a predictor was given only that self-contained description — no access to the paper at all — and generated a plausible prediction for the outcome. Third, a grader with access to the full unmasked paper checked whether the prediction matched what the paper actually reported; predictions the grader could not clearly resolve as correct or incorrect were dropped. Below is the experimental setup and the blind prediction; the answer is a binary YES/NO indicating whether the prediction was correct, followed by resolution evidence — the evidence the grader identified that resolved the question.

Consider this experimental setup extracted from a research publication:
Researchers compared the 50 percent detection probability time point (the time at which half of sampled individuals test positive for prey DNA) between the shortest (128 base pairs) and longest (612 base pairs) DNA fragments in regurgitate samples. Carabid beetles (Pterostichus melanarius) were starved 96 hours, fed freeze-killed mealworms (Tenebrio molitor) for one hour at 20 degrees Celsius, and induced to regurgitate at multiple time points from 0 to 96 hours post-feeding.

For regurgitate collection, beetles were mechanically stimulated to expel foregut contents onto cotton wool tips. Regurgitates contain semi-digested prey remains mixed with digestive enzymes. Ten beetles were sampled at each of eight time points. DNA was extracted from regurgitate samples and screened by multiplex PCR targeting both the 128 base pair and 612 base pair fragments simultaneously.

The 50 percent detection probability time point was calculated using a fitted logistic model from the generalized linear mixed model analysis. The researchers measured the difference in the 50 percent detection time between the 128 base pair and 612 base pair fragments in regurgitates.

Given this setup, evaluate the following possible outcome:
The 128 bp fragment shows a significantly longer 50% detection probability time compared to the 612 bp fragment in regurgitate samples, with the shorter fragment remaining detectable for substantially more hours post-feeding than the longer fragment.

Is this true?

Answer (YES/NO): YES